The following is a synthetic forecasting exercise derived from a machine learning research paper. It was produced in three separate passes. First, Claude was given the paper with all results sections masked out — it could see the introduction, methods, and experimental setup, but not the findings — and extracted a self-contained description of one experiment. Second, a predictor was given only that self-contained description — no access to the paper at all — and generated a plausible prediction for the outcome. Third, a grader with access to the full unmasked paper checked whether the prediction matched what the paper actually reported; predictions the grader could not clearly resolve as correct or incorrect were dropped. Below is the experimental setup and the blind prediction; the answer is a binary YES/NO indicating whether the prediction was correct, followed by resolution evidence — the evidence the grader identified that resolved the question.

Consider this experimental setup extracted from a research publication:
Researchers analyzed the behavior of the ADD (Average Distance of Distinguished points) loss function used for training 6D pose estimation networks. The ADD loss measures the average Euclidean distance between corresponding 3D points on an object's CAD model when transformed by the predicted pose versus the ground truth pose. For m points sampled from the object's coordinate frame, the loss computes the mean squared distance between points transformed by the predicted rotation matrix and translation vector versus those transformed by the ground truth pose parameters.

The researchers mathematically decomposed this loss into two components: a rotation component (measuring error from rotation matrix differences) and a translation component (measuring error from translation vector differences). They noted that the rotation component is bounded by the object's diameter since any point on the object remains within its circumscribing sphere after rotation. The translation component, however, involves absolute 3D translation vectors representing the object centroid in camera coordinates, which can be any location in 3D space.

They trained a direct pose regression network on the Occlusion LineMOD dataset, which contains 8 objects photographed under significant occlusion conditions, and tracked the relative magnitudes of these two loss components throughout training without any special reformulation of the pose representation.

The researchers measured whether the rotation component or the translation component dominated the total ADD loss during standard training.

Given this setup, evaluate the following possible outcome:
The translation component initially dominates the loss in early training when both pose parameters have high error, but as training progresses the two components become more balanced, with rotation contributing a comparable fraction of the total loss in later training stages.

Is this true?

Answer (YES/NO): NO